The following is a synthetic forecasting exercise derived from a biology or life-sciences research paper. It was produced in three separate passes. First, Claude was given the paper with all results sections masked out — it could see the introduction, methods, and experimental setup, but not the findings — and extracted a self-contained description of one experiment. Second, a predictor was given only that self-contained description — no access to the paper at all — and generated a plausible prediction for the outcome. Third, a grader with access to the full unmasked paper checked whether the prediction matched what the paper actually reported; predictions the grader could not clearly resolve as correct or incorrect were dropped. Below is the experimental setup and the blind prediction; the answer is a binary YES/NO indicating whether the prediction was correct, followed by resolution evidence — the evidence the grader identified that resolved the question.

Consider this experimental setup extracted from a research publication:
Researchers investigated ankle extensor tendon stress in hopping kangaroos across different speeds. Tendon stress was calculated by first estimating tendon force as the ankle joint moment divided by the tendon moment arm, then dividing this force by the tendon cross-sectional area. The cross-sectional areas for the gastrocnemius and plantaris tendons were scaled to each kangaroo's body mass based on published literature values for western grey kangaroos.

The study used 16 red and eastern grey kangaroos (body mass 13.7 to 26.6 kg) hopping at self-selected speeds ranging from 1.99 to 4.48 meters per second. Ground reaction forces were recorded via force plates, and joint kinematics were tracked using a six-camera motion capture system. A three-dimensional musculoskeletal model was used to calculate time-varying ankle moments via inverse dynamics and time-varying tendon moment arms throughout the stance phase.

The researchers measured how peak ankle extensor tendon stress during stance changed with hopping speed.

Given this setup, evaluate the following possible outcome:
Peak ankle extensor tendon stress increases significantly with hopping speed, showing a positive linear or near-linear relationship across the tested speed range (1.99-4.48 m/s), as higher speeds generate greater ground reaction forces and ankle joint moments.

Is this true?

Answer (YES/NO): YES